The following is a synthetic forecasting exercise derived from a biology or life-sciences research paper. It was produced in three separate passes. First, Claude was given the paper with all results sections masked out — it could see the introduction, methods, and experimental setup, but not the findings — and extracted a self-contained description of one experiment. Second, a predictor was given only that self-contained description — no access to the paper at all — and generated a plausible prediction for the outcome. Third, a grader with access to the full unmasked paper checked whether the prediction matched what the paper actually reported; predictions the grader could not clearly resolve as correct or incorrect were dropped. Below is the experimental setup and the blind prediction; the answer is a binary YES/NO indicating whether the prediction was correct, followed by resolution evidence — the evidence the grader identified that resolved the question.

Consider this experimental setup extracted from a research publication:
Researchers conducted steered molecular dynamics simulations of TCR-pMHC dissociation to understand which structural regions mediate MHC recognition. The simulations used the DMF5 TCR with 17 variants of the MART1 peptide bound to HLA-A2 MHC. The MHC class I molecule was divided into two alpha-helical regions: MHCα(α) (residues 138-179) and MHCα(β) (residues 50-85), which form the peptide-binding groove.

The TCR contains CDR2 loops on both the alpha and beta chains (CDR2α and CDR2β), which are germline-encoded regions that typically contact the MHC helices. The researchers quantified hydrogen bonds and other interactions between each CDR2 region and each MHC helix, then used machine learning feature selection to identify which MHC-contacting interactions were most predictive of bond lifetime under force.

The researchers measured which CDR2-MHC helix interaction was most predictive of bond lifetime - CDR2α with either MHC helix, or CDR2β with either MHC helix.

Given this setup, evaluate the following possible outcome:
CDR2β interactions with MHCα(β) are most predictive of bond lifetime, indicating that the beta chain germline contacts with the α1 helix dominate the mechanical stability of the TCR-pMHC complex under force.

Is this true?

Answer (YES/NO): YES